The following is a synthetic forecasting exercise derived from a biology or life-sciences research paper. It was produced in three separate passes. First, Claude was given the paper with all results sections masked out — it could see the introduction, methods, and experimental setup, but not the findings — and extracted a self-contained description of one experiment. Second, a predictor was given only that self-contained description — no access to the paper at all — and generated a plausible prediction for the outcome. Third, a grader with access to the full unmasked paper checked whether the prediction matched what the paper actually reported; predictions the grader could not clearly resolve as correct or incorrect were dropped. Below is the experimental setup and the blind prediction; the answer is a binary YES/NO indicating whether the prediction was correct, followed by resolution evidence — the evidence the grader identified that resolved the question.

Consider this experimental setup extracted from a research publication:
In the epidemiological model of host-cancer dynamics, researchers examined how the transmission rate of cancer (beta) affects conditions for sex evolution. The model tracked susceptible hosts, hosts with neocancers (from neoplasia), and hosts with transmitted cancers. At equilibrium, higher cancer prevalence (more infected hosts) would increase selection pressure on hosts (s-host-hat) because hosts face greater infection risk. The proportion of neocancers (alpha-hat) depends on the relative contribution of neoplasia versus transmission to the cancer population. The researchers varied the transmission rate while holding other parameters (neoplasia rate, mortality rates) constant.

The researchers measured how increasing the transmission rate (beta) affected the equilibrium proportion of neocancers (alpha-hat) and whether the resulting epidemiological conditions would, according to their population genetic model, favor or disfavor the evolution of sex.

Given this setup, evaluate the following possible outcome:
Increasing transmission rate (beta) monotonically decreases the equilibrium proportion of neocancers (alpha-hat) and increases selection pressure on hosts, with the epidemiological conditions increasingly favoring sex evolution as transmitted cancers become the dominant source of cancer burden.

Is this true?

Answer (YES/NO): YES